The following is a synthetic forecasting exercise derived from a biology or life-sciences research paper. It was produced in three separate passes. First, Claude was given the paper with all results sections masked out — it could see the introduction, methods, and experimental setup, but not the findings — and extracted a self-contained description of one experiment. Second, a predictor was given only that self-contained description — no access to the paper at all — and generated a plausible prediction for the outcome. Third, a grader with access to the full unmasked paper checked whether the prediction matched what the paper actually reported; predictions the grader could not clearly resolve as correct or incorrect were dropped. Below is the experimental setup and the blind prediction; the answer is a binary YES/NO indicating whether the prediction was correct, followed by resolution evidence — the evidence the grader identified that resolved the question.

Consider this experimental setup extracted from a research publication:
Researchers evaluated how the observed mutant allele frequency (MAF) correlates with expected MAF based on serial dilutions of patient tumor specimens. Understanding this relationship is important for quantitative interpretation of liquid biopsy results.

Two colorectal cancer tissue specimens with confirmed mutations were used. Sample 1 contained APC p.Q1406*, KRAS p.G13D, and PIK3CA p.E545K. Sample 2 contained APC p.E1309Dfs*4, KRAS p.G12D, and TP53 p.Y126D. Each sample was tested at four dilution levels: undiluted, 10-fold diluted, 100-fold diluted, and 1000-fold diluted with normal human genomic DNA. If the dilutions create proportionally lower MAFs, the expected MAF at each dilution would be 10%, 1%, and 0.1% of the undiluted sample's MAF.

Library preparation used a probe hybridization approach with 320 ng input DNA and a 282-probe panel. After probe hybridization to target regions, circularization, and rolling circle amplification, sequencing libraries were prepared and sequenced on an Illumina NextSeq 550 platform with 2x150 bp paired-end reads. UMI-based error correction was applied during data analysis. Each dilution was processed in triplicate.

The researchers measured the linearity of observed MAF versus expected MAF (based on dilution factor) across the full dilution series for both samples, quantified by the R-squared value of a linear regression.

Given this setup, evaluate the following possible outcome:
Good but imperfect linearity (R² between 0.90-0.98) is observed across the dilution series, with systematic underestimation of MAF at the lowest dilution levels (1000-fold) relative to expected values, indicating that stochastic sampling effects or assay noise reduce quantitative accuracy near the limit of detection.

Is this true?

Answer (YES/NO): NO